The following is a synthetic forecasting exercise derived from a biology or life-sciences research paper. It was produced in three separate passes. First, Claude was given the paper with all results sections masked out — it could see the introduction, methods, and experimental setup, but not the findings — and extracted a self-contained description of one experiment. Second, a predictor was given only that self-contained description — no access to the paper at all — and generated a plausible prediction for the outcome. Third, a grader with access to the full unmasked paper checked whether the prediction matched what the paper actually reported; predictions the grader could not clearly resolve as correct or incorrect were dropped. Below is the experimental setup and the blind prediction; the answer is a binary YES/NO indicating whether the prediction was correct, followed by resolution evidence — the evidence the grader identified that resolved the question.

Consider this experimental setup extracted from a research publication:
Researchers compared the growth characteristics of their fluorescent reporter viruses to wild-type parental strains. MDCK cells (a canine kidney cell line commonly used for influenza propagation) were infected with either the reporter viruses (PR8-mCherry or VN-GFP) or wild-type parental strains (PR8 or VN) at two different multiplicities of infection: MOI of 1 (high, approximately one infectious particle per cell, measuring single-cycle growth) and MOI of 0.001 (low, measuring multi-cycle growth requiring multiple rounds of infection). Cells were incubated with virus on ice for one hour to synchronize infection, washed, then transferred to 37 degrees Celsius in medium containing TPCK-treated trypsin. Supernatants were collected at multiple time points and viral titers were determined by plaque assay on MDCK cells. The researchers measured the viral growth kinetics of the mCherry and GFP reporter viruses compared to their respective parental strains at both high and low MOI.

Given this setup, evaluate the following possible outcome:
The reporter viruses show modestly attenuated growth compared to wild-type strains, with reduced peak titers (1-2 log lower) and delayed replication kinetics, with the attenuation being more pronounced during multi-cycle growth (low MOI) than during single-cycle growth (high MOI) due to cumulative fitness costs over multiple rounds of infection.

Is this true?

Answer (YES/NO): NO